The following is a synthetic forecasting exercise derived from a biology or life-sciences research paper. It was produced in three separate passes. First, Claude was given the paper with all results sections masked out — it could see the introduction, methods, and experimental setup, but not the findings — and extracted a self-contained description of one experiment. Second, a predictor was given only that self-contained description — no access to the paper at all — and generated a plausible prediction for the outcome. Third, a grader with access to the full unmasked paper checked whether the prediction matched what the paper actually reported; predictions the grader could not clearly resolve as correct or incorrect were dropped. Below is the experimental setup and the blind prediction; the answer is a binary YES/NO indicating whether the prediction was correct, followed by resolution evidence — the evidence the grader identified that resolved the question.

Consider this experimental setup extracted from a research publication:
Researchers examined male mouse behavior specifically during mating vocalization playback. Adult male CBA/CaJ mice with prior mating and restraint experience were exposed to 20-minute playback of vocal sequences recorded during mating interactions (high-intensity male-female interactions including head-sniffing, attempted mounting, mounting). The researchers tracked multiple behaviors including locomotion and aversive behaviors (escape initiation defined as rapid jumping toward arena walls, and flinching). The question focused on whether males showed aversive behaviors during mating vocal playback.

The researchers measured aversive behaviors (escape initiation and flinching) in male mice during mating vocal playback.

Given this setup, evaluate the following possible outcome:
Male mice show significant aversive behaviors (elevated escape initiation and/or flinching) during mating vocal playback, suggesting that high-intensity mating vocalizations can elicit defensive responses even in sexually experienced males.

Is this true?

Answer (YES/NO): NO